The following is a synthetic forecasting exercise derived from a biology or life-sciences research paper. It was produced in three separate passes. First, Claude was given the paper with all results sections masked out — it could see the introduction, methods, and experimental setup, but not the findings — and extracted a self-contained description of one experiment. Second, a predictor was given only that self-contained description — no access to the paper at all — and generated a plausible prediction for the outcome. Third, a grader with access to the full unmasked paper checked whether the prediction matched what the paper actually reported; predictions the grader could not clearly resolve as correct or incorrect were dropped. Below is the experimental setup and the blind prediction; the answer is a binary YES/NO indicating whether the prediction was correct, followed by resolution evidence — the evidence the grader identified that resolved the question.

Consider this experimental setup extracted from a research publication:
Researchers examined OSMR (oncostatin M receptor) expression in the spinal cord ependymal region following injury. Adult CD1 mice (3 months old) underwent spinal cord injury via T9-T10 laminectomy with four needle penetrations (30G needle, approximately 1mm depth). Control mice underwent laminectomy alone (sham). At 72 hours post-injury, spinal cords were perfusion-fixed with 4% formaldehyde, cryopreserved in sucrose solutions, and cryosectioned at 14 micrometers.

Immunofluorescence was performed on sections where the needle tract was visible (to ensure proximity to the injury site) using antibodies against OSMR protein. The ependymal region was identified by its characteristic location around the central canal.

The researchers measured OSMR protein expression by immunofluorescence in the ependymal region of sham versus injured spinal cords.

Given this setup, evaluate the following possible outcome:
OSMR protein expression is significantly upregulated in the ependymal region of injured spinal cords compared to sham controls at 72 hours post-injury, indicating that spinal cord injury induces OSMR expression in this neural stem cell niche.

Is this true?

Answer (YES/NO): YES